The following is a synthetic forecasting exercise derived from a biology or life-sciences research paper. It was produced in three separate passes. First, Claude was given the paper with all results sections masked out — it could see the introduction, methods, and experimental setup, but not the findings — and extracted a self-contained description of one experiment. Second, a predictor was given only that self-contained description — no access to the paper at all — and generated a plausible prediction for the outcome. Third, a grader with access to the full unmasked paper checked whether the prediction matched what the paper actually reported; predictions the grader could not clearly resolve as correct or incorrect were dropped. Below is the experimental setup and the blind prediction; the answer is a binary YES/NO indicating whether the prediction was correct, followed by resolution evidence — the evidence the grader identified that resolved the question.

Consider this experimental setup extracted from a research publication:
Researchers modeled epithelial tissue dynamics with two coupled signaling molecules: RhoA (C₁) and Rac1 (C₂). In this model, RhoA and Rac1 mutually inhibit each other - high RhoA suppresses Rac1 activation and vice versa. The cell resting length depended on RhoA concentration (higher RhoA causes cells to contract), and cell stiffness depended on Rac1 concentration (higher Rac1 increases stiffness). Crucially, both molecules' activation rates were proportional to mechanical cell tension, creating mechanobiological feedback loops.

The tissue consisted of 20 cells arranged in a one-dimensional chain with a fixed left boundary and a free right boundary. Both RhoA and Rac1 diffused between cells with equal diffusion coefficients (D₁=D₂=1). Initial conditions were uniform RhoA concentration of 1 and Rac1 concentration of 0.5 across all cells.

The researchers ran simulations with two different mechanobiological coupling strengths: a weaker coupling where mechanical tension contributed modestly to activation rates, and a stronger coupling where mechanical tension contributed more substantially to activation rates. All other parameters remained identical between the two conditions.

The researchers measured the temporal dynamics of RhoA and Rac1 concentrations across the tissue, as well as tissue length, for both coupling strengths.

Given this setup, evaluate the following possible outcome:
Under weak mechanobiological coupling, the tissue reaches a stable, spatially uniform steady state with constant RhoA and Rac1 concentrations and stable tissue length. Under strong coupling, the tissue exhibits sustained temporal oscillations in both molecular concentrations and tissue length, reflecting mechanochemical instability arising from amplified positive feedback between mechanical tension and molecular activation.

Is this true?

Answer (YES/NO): YES